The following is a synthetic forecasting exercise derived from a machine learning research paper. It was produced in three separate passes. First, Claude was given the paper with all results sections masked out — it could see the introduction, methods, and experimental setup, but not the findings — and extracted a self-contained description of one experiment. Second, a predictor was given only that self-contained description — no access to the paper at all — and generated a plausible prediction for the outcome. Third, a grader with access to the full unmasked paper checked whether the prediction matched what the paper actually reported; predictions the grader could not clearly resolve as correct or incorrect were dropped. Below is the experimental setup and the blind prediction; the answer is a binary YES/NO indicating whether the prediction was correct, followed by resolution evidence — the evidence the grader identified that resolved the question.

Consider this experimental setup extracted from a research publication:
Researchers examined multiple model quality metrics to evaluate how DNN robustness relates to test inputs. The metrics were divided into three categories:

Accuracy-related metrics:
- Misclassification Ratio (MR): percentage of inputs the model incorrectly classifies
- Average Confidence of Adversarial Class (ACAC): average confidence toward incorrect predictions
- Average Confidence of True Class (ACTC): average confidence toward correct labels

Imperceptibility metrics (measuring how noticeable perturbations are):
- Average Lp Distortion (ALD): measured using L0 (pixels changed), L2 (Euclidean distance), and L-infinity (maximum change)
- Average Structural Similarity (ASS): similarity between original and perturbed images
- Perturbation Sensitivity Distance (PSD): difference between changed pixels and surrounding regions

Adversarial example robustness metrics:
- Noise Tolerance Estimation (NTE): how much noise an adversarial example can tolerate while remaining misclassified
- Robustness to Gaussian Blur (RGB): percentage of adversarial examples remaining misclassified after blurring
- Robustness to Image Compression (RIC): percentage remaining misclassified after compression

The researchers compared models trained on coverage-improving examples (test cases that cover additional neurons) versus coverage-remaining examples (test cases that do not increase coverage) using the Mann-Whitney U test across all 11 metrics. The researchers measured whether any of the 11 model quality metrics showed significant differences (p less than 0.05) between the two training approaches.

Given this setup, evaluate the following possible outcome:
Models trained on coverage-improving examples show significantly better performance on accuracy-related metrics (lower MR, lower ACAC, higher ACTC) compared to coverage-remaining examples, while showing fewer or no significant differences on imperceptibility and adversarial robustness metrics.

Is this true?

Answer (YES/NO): NO